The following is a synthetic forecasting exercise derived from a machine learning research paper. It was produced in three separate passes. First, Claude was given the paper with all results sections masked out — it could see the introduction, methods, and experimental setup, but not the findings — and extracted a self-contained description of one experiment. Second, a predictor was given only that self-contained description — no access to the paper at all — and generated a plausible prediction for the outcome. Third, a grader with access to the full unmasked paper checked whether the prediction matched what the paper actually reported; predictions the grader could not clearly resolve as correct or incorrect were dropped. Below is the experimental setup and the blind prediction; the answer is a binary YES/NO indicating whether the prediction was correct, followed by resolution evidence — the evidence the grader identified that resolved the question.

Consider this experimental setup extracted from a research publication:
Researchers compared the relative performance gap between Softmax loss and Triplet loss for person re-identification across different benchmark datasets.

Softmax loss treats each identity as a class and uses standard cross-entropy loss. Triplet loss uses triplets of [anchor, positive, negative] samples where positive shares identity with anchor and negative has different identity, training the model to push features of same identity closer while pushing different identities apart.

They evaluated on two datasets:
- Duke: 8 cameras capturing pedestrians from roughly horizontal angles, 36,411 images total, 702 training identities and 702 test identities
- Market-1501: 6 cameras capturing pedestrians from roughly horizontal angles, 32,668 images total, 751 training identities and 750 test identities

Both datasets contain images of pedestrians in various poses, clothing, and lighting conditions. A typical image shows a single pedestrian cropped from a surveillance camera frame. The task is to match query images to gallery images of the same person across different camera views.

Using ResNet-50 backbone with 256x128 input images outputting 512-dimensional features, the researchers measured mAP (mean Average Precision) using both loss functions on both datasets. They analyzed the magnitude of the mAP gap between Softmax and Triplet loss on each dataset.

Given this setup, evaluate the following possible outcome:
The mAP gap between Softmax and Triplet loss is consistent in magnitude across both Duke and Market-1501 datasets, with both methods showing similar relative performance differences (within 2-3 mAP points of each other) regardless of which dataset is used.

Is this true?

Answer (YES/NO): NO